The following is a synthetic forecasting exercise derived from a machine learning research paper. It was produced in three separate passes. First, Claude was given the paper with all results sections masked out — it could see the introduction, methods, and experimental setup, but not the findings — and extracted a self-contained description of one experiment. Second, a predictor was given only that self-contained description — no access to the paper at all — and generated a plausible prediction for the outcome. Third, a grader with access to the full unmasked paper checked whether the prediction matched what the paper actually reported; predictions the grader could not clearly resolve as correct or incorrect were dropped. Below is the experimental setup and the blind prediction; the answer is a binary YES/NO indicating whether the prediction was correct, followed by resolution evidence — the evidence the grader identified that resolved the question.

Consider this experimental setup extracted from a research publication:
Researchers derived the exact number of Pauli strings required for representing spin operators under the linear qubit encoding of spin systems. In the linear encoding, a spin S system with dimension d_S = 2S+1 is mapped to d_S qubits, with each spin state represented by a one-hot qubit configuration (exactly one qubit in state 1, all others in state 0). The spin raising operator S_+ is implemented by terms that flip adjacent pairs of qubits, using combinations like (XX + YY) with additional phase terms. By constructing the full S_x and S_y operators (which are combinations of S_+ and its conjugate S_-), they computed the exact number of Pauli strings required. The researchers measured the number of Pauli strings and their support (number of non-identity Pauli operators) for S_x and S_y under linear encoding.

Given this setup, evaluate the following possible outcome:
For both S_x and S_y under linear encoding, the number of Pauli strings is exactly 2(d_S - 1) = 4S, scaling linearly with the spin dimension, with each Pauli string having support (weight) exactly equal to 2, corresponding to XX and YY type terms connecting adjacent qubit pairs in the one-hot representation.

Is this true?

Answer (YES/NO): YES